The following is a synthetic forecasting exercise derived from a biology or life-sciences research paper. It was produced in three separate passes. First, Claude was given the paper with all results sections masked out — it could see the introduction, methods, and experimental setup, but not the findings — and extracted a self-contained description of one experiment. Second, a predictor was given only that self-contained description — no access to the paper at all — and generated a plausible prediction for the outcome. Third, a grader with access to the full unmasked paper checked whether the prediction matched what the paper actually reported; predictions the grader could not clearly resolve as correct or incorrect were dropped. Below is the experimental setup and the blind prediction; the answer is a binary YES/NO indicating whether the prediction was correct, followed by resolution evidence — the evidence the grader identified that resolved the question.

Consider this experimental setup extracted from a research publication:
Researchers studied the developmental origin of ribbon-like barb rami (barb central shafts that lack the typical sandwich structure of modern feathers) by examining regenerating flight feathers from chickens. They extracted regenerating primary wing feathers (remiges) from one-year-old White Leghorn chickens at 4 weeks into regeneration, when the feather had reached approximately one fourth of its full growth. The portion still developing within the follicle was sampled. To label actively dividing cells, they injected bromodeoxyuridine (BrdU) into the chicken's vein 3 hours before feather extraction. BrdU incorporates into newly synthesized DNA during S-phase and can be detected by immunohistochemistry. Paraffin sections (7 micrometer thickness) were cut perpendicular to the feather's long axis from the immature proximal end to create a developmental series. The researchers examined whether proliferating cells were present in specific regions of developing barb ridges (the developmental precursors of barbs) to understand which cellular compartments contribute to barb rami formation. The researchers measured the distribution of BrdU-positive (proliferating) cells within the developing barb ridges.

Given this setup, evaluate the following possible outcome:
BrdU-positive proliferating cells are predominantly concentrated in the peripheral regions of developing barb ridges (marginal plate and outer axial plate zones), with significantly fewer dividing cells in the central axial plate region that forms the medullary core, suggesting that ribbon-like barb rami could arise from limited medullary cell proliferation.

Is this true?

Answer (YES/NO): NO